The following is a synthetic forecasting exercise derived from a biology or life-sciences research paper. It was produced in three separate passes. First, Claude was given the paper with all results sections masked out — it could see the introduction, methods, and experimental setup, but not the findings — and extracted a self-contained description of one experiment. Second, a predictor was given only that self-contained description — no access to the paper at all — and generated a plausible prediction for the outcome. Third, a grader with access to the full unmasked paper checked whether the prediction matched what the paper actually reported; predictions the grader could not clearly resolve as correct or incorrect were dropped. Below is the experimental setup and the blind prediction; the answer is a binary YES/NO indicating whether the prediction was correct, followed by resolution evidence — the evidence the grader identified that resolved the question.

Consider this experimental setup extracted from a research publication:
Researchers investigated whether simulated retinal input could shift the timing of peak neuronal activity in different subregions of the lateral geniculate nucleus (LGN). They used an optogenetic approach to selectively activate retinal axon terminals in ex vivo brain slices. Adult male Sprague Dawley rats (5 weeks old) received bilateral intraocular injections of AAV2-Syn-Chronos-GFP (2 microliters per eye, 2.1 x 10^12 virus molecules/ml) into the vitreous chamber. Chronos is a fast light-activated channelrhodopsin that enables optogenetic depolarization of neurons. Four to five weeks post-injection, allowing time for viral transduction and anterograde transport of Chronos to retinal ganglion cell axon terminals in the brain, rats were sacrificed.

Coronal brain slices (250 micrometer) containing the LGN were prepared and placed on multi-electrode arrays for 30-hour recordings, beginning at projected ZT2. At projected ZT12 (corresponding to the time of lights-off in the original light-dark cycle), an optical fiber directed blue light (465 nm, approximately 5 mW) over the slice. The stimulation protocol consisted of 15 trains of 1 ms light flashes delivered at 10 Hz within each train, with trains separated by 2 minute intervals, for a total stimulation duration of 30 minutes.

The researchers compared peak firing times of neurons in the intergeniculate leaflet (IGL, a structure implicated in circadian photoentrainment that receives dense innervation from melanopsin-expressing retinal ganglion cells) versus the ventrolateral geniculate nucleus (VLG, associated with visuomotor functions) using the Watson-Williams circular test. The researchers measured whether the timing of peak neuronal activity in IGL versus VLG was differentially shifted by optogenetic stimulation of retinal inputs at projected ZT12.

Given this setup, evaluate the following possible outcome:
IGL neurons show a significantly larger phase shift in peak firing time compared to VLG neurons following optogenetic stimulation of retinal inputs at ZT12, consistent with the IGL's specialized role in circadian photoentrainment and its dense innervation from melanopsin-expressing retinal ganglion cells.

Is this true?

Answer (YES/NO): NO